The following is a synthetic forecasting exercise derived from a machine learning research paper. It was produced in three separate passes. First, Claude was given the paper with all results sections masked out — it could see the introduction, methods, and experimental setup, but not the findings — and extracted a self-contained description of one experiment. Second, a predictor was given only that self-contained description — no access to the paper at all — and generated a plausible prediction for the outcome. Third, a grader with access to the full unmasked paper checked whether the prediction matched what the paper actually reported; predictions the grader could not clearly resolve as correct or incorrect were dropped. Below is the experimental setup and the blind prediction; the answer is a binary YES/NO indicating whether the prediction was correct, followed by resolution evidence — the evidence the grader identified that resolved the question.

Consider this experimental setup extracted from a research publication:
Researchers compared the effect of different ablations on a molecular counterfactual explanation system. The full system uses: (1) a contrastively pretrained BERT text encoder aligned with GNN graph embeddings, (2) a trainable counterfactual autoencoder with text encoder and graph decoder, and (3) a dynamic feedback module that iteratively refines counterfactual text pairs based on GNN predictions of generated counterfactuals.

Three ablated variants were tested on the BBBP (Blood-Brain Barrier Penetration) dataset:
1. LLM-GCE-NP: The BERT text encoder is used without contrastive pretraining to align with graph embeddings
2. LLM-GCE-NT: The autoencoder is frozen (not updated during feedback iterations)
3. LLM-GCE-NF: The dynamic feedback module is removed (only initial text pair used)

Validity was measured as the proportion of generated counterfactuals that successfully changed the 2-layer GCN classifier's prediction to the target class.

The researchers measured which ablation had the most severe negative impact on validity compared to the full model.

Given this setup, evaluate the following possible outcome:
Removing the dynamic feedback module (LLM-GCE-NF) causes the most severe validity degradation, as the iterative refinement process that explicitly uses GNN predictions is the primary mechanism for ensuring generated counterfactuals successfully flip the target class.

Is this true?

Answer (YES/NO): NO